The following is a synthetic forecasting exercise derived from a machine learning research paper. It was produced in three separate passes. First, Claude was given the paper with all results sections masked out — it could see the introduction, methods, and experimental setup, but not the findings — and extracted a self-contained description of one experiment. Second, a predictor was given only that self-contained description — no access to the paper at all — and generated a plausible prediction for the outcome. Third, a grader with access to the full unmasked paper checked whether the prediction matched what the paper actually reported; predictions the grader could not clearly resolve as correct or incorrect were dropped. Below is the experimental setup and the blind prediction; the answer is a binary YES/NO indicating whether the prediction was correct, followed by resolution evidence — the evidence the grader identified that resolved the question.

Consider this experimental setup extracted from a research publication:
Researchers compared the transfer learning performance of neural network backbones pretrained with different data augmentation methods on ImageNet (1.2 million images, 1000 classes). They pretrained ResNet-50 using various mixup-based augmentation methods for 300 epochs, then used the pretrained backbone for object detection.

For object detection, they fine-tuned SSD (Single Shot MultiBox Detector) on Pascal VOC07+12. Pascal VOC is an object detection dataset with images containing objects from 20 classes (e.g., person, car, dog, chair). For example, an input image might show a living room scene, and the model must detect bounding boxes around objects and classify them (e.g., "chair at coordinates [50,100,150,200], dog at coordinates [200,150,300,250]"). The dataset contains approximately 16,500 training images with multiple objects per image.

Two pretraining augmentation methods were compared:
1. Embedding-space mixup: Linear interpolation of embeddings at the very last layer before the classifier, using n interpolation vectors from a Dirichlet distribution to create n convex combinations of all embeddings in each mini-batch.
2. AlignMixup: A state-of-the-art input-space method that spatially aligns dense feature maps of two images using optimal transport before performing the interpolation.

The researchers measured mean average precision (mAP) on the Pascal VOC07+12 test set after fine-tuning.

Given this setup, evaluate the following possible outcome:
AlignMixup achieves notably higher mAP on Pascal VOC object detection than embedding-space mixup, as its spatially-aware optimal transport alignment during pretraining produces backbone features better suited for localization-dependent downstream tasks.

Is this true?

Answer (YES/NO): NO